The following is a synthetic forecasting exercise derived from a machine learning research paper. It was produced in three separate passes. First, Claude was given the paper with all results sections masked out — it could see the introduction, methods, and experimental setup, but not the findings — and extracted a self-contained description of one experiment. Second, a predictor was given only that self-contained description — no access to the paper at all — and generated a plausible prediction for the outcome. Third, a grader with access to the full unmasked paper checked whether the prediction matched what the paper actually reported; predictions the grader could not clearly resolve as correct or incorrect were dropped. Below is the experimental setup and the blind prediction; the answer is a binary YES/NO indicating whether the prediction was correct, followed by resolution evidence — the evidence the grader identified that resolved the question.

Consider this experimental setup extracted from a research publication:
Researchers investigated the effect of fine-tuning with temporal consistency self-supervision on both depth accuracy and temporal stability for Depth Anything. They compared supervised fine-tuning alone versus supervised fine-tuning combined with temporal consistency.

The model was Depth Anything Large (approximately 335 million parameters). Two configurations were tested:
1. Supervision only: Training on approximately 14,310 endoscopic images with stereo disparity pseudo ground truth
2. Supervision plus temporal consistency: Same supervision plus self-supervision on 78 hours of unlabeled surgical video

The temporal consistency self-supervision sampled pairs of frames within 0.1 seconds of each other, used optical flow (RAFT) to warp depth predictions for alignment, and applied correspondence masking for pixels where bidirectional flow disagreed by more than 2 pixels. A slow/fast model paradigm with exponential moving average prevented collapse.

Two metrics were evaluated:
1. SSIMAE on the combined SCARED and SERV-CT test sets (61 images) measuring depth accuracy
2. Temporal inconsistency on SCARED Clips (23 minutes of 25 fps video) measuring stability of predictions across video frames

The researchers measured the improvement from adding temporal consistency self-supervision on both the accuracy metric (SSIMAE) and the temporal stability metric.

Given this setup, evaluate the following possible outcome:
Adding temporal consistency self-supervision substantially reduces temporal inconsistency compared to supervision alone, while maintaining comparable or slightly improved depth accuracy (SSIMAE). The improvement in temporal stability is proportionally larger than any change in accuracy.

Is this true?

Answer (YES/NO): NO